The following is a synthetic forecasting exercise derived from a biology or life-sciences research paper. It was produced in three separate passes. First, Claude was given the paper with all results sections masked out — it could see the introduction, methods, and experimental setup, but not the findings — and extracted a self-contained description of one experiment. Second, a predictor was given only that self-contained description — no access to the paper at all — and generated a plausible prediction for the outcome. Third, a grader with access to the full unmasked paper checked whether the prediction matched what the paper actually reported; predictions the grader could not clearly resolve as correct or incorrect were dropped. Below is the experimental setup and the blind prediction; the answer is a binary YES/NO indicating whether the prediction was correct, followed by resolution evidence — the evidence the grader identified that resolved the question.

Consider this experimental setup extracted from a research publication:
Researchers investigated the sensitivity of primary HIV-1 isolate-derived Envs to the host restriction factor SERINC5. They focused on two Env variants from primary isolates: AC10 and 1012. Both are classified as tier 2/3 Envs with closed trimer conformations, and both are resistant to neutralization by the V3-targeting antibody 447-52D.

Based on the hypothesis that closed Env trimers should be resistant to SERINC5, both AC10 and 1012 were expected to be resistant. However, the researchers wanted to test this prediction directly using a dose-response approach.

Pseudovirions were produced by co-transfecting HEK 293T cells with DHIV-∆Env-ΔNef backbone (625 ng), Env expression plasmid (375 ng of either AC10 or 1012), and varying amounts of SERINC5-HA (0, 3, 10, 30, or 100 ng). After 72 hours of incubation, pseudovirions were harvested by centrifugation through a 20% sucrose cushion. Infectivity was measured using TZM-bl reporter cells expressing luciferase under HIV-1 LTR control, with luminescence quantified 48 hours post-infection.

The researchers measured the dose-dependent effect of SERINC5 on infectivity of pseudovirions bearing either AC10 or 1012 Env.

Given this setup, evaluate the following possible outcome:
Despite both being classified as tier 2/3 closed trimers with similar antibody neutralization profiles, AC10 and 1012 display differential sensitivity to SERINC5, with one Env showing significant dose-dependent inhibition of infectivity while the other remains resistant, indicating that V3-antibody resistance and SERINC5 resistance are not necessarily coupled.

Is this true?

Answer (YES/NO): NO